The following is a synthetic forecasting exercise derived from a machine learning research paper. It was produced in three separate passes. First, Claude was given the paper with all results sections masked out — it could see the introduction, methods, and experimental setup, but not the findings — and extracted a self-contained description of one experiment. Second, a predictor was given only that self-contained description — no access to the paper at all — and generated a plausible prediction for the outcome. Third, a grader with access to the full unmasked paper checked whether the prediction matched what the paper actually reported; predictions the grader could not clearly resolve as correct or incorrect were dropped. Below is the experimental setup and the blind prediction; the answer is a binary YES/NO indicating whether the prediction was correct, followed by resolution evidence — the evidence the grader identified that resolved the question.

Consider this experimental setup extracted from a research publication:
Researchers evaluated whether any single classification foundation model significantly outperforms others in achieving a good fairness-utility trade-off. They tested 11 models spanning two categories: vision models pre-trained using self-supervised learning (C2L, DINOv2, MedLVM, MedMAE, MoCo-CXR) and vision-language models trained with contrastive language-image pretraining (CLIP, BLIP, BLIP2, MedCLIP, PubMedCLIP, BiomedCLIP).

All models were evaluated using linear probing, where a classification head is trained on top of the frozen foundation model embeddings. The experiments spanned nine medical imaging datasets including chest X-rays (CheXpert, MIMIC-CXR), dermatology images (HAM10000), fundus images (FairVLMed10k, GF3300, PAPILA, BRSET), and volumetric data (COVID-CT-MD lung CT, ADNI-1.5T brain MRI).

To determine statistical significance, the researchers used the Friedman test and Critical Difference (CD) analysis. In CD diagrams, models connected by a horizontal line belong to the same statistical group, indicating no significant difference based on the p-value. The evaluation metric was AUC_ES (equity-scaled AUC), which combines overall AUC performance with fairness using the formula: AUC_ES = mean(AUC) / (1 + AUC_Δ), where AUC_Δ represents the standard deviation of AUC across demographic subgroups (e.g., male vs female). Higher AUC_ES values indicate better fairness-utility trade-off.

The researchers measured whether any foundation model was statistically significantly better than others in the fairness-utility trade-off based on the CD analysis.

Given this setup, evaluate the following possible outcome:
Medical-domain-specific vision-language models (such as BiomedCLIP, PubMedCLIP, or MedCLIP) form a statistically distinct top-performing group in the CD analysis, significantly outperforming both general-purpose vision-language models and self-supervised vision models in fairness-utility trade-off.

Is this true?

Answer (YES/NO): NO